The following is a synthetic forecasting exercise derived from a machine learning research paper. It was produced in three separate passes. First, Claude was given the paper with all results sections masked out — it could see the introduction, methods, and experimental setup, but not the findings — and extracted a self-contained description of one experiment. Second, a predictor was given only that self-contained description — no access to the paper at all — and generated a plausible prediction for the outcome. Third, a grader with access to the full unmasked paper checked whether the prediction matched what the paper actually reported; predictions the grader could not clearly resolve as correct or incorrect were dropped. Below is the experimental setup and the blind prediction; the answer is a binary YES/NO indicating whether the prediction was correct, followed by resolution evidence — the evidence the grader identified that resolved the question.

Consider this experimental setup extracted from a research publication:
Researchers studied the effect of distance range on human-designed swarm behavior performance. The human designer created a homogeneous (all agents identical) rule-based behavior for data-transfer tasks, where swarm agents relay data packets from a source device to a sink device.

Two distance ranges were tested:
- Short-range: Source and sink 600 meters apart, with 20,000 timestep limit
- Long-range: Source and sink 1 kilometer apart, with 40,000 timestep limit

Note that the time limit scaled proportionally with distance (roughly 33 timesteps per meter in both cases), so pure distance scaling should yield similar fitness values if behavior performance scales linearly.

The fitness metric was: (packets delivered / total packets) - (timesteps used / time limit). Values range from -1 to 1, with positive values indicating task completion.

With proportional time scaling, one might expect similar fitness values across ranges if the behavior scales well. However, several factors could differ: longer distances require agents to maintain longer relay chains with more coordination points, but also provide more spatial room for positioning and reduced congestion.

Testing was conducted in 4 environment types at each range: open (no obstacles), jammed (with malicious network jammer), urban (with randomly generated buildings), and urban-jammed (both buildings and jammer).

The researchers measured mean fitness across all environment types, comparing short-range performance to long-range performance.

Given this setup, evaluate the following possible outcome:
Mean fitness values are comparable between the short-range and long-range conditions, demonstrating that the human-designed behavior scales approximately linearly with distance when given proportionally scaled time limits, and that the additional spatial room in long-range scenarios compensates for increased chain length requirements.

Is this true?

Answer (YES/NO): NO